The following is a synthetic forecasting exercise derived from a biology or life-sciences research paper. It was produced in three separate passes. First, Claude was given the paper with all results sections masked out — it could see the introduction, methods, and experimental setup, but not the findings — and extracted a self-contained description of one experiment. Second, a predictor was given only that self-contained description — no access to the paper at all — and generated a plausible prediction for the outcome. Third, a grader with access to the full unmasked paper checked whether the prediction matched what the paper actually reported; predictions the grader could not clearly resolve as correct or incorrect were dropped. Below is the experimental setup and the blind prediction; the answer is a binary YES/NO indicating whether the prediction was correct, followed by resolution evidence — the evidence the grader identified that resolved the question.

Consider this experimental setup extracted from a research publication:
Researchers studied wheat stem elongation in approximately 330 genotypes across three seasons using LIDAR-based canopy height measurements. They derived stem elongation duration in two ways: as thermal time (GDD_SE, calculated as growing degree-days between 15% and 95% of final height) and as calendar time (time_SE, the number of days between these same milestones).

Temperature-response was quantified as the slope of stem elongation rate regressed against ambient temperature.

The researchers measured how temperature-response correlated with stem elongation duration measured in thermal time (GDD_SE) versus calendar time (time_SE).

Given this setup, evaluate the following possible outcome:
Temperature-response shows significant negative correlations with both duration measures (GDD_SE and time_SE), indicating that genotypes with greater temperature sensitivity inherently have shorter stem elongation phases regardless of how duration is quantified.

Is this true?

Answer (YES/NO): NO